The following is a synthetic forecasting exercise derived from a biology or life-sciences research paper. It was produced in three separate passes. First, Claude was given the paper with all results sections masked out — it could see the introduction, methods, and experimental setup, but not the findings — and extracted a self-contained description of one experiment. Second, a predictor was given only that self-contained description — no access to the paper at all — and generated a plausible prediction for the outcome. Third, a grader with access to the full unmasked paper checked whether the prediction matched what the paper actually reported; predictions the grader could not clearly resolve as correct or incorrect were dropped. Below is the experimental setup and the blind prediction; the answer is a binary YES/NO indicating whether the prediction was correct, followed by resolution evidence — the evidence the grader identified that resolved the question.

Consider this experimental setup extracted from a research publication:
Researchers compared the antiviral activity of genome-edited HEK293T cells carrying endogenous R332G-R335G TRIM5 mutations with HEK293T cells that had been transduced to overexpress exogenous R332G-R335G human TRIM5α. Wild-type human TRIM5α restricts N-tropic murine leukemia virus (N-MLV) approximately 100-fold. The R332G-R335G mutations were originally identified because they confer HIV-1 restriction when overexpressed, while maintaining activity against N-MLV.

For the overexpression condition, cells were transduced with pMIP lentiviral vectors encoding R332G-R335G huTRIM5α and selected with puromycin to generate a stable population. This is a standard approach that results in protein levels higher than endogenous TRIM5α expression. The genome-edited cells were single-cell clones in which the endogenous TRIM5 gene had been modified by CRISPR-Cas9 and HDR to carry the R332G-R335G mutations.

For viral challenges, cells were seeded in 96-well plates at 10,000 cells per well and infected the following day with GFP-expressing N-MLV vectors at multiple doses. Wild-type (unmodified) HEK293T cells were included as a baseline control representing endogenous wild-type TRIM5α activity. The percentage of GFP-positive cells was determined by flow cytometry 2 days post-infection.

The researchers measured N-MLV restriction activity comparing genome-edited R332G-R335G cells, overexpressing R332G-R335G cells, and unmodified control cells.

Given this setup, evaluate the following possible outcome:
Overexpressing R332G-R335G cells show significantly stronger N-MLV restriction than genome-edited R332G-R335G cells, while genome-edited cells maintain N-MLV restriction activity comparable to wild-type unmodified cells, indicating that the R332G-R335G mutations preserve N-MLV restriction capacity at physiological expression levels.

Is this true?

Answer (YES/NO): NO